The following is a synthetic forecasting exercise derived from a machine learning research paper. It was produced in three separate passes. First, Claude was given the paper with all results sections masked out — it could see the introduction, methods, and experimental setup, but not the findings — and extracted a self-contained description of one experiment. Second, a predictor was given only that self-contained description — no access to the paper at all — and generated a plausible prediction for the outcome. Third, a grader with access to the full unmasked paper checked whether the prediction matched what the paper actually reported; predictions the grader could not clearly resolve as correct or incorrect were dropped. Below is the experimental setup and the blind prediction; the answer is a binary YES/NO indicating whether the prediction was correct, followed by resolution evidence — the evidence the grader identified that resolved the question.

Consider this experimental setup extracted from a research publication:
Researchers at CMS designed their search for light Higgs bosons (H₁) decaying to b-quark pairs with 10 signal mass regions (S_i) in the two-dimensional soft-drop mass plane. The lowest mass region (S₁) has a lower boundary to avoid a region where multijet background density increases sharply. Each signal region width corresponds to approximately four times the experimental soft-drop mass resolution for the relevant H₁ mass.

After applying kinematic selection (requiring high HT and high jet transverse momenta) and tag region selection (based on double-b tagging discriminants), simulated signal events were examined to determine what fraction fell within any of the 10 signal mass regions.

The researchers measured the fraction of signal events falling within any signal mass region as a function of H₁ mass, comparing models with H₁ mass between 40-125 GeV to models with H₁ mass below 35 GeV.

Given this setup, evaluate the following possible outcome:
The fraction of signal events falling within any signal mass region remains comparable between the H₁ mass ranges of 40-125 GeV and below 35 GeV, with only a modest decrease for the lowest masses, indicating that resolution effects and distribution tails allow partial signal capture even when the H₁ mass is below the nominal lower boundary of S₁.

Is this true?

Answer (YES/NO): NO